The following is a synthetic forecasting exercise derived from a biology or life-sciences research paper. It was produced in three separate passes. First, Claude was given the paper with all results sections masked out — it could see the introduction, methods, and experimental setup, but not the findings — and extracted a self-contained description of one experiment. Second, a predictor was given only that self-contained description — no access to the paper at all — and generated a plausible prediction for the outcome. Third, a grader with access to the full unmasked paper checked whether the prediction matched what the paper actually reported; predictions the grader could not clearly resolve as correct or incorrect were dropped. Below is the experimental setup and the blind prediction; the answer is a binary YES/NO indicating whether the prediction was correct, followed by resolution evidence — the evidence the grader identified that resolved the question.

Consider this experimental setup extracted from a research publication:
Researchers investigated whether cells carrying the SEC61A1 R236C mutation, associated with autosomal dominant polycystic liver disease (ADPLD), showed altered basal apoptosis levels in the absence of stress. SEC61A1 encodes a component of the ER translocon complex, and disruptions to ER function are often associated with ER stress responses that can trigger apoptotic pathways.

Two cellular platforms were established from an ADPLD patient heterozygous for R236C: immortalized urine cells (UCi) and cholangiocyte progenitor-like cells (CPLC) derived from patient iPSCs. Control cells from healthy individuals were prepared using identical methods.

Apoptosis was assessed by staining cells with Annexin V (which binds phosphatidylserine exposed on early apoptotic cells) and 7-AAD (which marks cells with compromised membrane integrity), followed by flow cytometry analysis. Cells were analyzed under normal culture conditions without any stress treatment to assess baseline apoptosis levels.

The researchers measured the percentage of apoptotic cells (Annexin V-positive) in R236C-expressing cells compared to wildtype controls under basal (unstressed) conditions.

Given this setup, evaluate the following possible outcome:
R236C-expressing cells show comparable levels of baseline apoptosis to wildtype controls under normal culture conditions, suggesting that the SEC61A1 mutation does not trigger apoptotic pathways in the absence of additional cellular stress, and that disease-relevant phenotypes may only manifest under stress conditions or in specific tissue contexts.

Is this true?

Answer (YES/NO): YES